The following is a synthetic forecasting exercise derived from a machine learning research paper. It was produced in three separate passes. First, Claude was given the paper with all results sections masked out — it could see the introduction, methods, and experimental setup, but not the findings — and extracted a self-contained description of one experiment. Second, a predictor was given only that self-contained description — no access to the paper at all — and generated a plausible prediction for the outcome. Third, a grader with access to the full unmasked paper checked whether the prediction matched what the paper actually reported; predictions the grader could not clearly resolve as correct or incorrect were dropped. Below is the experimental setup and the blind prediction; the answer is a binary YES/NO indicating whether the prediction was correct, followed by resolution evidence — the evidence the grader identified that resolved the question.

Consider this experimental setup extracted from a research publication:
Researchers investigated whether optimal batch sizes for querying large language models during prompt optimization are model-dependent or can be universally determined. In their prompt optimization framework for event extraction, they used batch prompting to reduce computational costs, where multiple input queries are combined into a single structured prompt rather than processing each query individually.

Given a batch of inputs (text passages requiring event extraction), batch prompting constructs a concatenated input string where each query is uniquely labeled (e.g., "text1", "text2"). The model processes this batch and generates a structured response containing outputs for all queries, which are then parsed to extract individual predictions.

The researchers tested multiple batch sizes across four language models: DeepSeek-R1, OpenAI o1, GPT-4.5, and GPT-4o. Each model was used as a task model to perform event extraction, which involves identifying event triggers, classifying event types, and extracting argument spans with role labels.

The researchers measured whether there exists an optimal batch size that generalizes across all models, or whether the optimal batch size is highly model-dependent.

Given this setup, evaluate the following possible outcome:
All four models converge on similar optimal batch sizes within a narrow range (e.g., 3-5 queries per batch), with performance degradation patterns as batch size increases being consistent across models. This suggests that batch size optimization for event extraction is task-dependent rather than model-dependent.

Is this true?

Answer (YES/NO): NO